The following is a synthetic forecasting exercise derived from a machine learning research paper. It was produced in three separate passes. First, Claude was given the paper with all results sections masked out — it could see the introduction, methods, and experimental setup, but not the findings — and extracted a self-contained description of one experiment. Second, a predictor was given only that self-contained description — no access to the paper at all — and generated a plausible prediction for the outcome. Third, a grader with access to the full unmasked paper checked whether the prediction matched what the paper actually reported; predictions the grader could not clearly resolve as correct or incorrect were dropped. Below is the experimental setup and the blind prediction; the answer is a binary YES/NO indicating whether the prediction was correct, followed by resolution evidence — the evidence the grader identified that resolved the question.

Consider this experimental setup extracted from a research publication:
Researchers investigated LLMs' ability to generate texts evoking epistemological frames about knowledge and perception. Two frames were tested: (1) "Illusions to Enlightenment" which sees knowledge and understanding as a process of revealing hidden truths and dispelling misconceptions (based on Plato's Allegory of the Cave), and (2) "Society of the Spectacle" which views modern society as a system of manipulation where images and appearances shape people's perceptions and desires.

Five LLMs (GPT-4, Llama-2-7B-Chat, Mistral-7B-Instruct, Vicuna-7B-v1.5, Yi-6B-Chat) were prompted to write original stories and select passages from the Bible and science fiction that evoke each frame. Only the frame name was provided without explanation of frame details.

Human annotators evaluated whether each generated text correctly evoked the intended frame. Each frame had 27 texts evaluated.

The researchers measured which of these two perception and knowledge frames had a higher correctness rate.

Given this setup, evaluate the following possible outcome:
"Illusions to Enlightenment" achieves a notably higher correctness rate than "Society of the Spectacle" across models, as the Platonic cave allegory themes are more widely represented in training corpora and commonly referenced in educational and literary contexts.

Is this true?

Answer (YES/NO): YES